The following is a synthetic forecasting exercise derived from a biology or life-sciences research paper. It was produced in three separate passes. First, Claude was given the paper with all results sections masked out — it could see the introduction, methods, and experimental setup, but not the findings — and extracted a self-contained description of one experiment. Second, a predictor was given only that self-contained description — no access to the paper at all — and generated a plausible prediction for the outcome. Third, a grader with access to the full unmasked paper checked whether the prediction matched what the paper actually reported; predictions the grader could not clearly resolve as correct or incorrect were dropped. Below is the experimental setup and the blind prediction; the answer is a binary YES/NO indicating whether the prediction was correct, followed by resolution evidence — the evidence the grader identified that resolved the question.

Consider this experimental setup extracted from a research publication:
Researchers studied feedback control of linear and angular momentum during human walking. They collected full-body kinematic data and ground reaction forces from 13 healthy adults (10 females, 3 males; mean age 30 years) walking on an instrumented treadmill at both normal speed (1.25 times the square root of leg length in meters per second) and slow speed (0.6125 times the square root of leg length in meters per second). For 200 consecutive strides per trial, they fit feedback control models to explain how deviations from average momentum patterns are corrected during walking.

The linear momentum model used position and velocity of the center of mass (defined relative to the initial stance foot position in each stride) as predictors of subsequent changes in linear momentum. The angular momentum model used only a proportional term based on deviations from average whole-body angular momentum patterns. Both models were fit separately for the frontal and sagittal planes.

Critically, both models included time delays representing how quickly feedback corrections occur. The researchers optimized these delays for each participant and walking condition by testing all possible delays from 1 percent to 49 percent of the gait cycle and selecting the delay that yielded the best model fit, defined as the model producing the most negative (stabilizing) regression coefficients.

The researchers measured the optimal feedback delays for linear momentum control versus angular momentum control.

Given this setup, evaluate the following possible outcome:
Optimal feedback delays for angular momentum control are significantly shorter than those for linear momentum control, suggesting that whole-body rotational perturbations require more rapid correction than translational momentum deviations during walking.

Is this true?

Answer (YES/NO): YES